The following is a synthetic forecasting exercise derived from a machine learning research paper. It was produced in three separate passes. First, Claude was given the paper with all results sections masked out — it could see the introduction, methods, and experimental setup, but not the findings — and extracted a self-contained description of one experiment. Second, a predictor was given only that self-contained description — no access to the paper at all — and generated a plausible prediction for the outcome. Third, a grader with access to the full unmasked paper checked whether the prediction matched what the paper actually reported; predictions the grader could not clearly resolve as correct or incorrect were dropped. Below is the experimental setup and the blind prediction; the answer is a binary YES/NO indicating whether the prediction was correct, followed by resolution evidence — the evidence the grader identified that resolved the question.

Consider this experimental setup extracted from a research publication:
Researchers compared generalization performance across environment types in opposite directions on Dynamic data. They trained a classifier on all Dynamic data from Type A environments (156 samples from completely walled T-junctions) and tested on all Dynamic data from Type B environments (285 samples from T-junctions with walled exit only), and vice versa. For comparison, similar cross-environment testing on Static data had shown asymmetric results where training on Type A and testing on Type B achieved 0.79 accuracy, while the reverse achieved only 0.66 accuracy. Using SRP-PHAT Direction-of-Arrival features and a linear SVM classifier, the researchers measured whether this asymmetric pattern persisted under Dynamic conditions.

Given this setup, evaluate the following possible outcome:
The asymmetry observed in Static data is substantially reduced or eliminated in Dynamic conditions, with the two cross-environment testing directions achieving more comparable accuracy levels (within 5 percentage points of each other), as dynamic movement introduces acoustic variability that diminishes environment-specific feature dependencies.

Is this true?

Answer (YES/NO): YES